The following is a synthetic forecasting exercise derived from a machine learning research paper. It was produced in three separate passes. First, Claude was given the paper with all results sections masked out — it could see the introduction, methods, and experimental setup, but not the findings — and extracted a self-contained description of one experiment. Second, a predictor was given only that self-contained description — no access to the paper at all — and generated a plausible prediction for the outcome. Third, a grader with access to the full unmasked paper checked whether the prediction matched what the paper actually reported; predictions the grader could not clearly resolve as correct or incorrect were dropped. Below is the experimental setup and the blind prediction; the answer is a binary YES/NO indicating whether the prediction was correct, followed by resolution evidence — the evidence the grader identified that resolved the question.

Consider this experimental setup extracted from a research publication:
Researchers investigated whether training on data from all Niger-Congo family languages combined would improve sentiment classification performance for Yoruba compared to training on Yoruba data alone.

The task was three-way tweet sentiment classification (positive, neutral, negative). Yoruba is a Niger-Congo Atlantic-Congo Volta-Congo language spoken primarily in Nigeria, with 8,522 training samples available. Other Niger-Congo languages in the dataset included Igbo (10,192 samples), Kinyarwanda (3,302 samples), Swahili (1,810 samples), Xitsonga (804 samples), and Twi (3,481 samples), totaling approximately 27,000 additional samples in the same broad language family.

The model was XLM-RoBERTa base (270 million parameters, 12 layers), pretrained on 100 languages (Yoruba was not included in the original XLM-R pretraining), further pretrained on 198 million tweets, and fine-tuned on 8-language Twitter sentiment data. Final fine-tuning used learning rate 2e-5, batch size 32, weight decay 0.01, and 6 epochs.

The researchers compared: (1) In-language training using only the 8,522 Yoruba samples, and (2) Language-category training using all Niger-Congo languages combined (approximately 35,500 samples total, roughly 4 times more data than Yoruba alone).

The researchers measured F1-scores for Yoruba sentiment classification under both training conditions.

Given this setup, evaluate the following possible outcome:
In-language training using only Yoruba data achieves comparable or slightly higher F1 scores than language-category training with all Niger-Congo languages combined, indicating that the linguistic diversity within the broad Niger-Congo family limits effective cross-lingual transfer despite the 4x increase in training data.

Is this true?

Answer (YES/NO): NO